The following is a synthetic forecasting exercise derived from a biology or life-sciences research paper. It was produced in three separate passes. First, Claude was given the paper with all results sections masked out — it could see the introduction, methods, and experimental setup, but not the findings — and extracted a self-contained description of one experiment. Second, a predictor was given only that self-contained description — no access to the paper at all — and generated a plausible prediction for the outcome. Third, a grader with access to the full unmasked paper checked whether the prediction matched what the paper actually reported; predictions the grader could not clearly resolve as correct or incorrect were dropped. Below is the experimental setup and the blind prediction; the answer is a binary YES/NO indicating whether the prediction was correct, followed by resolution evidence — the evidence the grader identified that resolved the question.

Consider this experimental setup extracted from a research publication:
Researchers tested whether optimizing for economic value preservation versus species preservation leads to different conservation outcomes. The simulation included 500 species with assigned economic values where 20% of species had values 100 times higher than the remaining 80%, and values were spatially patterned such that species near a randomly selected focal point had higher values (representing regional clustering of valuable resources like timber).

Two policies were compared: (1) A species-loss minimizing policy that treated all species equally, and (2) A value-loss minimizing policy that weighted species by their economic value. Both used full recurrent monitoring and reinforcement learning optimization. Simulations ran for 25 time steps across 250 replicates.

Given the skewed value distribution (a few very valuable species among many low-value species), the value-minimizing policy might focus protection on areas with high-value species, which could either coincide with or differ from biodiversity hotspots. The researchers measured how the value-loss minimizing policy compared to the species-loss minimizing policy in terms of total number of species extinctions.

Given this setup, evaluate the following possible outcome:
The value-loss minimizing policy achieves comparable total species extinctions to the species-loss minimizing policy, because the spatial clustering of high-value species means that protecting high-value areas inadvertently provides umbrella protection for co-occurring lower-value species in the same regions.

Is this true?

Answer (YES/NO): NO